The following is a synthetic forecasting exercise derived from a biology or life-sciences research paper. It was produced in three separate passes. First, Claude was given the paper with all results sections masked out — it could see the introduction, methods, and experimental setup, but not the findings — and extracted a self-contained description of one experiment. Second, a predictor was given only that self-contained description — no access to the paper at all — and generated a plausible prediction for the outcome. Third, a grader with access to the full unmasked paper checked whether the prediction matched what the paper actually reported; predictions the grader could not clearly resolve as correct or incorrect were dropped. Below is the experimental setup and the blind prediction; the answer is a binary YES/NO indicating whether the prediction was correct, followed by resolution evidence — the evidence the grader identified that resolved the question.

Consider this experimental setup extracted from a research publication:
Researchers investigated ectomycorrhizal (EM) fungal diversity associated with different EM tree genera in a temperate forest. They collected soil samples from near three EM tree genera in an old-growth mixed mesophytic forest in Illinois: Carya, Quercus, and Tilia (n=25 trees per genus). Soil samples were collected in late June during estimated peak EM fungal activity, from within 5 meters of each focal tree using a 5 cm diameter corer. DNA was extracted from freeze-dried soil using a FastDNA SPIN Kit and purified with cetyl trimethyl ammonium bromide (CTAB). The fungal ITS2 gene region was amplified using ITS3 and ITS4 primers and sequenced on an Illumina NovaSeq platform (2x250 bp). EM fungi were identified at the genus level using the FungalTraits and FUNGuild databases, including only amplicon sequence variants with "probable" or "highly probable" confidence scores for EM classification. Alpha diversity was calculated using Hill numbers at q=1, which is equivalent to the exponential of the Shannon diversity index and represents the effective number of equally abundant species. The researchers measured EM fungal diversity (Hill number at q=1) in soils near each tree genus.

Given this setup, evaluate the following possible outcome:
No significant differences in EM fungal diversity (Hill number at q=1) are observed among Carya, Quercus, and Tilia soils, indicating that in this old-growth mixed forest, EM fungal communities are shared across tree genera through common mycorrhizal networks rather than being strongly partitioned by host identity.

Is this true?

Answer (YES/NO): NO